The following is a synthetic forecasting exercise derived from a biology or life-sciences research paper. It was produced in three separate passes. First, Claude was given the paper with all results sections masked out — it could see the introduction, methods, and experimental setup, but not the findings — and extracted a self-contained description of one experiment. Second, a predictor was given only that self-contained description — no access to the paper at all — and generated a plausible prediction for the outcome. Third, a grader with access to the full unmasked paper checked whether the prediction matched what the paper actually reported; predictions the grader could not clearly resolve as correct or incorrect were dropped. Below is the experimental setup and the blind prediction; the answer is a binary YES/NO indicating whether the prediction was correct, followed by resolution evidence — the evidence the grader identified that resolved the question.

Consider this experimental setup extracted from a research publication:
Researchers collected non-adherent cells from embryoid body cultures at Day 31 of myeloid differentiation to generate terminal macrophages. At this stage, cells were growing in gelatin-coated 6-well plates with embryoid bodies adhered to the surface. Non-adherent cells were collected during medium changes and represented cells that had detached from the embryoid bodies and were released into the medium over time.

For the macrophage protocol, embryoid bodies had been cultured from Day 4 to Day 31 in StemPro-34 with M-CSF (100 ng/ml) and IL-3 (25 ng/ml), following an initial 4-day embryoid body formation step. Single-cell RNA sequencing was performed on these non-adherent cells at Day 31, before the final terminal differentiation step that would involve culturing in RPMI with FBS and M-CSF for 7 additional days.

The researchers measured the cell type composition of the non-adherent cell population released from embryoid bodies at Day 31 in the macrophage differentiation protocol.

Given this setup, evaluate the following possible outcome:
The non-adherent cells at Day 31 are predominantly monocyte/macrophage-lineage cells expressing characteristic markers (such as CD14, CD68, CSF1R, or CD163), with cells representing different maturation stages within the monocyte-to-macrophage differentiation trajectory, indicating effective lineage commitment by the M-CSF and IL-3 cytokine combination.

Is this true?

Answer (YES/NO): NO